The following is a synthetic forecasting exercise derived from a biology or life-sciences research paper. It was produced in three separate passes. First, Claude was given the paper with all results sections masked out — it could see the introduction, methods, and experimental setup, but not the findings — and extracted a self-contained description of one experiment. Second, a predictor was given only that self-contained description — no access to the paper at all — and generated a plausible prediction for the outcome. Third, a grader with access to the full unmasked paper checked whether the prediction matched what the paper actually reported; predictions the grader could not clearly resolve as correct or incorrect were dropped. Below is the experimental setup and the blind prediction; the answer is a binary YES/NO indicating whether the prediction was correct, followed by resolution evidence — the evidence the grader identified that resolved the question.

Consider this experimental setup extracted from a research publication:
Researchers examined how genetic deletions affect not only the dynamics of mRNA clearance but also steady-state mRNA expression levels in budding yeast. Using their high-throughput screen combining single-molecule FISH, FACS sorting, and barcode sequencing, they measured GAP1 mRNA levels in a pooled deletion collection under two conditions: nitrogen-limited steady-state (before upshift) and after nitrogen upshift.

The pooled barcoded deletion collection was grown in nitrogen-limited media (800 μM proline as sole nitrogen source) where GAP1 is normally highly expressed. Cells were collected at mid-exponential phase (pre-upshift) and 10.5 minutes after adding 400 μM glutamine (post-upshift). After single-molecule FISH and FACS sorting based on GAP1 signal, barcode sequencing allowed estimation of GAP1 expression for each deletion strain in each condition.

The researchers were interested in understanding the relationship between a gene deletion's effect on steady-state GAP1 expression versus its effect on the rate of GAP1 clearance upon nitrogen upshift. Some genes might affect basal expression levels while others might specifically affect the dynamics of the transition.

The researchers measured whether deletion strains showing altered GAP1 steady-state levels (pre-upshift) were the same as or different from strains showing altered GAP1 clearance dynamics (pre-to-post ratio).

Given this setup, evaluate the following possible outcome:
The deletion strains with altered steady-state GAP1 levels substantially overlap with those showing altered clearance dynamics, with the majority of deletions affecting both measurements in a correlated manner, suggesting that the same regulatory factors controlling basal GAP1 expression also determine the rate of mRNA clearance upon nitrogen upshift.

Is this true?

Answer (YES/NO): NO